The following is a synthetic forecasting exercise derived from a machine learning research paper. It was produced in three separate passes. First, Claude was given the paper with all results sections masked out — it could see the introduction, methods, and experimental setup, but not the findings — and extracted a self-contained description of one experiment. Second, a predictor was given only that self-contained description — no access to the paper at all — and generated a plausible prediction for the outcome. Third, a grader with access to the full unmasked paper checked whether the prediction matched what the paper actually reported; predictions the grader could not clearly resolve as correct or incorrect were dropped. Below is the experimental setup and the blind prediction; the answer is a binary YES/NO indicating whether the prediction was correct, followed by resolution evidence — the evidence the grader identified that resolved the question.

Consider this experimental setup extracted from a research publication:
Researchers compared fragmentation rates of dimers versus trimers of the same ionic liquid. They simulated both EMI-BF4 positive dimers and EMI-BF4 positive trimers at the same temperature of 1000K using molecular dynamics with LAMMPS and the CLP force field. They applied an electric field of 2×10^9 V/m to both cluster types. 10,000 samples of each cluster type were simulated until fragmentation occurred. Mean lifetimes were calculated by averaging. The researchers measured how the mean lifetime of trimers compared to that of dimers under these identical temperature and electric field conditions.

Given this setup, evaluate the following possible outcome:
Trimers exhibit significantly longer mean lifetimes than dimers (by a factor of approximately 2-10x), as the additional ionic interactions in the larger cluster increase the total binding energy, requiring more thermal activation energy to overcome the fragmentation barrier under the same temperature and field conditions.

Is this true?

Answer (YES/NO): NO